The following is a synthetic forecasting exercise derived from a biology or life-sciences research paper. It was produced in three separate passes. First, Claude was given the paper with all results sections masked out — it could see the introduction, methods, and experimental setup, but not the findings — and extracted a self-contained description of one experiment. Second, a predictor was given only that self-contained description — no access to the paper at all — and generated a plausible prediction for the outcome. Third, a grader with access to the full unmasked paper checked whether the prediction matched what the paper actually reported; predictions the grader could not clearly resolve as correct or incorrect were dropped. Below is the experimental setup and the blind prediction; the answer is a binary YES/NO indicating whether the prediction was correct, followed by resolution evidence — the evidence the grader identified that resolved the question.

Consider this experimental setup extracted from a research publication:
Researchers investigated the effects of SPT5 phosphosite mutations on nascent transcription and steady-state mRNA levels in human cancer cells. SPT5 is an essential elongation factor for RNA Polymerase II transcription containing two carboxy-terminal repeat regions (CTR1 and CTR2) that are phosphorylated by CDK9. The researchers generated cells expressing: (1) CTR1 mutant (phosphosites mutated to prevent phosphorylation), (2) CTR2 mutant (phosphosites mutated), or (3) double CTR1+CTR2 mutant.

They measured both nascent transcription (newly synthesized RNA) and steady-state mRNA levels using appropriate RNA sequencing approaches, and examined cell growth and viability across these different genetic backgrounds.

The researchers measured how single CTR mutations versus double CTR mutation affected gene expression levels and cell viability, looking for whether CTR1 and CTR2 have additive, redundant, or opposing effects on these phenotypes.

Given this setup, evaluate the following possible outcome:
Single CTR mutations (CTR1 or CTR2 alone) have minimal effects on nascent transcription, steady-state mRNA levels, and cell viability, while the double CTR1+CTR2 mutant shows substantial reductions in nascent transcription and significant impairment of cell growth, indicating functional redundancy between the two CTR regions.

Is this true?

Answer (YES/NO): NO